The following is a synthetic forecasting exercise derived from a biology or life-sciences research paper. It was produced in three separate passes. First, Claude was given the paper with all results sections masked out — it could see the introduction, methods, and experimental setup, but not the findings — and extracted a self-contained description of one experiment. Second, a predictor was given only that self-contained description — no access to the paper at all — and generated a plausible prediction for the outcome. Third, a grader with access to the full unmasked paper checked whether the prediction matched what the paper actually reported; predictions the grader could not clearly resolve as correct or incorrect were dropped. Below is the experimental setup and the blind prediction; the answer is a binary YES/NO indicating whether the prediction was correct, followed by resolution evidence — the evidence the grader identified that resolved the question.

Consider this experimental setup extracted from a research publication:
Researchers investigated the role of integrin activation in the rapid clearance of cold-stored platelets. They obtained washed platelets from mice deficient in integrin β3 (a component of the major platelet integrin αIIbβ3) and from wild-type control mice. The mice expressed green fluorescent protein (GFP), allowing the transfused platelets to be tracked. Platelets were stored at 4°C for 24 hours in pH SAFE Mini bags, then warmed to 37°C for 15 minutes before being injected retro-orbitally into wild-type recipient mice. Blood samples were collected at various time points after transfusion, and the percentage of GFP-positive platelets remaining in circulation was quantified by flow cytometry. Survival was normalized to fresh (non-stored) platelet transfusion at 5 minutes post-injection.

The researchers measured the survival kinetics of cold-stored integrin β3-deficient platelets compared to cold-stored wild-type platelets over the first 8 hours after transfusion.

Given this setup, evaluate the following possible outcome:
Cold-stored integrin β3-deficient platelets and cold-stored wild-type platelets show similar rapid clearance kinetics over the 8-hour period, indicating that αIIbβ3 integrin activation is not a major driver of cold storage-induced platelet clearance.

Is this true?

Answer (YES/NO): NO